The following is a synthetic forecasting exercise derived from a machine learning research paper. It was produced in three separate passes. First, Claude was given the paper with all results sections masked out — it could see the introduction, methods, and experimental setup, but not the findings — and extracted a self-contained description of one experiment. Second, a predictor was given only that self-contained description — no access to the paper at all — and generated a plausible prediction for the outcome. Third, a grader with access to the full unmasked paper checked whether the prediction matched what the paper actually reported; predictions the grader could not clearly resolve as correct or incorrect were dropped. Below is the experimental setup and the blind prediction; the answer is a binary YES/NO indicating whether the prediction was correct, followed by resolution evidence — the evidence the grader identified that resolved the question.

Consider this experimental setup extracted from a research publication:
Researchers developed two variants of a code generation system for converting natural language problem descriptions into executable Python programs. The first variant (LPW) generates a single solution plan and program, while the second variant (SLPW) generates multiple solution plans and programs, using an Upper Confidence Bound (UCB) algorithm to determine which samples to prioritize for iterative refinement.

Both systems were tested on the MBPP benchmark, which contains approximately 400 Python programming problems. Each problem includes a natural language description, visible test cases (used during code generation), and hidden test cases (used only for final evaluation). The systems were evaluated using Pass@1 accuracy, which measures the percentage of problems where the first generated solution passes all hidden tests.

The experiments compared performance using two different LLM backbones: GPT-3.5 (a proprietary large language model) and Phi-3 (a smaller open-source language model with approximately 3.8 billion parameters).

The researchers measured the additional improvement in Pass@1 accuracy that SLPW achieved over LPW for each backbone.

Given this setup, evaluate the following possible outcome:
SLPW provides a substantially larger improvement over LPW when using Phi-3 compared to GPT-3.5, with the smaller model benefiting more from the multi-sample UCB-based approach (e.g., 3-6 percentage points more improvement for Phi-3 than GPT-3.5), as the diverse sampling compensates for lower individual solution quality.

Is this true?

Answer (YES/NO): YES